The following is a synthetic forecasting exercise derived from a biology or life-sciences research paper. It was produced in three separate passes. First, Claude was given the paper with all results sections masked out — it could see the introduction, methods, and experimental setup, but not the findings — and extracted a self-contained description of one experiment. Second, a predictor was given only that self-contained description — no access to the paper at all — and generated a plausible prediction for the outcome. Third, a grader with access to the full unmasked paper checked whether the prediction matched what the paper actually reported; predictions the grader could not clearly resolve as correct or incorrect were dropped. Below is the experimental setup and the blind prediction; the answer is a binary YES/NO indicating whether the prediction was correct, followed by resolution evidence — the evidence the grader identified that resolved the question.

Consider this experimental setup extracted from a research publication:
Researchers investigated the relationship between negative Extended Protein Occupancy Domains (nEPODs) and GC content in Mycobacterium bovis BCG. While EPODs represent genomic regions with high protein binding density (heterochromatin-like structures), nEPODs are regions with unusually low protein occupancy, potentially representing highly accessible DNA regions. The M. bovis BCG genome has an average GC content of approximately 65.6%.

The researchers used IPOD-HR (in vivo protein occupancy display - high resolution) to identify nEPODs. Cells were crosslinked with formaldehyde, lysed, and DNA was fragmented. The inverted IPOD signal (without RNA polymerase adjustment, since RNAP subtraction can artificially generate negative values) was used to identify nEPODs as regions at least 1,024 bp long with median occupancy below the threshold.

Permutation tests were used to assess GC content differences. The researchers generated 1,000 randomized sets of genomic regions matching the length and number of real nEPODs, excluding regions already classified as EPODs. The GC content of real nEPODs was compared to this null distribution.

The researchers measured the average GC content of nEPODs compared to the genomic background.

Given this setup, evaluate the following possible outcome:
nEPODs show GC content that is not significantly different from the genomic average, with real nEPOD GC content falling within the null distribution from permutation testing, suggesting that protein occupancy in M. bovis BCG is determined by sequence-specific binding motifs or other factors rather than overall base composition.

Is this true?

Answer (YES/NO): NO